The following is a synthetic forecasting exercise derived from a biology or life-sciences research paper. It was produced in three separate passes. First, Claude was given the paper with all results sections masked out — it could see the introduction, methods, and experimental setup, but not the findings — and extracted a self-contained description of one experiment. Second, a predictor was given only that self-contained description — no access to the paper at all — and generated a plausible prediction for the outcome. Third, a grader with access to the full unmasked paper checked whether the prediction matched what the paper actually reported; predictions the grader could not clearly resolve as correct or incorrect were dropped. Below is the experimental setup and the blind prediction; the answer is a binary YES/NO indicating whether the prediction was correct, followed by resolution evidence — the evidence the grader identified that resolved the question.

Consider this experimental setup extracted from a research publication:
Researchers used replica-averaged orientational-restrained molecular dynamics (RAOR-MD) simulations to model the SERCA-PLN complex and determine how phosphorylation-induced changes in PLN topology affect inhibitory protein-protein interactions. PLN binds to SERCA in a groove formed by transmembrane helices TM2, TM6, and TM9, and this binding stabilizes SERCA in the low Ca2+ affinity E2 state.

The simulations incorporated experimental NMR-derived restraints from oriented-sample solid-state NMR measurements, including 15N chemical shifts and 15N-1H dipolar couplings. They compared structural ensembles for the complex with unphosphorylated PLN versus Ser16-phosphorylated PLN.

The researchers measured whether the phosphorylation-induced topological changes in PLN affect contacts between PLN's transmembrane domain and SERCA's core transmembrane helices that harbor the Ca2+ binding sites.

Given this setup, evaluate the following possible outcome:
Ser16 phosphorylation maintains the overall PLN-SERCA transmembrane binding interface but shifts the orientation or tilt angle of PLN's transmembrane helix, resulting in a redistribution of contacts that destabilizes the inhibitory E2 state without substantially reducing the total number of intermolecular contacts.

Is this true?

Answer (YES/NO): NO